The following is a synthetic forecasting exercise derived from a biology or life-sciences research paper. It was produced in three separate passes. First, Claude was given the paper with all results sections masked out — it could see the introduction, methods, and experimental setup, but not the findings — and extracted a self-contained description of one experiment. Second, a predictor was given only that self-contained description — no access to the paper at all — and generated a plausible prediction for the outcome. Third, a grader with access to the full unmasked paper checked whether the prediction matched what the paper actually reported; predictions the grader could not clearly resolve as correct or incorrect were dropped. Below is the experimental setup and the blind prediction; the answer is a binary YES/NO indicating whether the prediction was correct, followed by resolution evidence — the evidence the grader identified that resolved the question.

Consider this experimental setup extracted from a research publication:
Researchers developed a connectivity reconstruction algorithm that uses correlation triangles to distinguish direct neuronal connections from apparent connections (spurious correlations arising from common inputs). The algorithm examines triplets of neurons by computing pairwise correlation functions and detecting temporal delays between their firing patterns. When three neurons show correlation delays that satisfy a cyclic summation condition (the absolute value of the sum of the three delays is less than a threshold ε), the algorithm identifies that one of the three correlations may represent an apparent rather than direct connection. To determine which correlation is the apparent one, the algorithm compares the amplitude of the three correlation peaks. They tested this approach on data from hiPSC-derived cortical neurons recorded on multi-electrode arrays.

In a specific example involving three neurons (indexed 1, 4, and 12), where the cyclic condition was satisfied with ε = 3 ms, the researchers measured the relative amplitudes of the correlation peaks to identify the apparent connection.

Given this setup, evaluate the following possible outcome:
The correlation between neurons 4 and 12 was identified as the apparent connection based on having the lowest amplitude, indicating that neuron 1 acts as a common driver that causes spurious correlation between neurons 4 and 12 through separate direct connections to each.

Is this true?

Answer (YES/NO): NO